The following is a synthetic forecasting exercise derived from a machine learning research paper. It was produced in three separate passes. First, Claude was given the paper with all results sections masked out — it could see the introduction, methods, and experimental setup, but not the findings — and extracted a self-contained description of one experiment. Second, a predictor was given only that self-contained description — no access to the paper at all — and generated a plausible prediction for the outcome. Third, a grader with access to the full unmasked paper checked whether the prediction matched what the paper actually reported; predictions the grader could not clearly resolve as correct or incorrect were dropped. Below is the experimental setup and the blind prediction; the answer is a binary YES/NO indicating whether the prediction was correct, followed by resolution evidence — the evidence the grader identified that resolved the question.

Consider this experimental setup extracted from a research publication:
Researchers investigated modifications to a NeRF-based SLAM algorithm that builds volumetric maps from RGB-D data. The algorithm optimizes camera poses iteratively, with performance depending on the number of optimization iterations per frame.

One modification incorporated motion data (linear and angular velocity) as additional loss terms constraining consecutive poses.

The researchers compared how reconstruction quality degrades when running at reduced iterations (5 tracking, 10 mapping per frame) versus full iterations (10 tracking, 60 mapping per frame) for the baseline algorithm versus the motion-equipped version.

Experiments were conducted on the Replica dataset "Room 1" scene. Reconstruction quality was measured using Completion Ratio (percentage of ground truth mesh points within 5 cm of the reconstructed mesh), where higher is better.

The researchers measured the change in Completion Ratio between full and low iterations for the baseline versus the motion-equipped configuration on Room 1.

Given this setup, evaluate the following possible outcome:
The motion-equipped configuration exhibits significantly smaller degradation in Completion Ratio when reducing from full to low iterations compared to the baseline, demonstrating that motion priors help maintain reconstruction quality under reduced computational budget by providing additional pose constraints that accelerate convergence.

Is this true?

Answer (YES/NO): YES